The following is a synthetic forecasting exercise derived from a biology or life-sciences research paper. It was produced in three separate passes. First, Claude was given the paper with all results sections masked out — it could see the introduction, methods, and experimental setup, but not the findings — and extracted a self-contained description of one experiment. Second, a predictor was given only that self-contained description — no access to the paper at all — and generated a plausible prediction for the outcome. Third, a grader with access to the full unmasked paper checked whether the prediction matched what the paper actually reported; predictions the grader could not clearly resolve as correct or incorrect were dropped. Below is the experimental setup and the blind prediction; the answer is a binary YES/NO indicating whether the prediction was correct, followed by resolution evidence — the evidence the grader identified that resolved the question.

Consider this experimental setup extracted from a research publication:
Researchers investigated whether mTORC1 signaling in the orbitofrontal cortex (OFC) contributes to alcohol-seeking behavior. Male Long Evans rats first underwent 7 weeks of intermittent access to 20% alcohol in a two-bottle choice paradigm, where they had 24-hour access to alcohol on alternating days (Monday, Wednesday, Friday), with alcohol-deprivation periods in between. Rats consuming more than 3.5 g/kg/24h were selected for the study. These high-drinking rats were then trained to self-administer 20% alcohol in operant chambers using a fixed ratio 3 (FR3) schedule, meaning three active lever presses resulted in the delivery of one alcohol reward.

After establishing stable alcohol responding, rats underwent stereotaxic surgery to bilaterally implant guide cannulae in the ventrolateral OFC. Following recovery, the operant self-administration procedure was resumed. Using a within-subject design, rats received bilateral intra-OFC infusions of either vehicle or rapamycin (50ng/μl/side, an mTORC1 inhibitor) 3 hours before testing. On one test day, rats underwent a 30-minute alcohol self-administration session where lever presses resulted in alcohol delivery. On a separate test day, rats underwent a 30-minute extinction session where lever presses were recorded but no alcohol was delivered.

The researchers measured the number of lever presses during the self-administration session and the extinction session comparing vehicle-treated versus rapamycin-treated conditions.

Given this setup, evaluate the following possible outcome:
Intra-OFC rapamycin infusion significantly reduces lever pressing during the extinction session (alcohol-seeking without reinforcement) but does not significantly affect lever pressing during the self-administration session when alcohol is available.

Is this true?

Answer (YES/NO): YES